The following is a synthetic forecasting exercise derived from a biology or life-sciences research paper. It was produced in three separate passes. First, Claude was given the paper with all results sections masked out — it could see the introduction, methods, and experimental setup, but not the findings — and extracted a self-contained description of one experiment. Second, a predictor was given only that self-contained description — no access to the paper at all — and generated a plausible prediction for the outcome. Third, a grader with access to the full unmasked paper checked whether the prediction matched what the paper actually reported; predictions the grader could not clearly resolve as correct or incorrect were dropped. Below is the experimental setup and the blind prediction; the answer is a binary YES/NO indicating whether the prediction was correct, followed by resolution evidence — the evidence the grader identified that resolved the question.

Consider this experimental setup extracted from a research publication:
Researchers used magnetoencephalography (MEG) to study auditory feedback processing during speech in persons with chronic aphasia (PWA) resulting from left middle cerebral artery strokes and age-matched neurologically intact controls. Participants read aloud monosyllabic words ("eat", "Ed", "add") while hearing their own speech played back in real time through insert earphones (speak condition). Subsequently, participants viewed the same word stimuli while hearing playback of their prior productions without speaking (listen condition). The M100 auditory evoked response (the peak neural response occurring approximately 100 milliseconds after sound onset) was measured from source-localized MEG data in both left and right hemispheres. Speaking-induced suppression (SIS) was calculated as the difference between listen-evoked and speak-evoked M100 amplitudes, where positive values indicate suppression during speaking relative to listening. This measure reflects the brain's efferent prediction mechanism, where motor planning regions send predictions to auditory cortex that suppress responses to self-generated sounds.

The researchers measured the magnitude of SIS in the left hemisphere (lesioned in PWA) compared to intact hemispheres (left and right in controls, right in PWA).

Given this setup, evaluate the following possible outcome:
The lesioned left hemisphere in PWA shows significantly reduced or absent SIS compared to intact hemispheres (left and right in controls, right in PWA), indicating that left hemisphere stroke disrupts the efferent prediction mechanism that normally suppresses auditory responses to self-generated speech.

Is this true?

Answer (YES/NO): NO